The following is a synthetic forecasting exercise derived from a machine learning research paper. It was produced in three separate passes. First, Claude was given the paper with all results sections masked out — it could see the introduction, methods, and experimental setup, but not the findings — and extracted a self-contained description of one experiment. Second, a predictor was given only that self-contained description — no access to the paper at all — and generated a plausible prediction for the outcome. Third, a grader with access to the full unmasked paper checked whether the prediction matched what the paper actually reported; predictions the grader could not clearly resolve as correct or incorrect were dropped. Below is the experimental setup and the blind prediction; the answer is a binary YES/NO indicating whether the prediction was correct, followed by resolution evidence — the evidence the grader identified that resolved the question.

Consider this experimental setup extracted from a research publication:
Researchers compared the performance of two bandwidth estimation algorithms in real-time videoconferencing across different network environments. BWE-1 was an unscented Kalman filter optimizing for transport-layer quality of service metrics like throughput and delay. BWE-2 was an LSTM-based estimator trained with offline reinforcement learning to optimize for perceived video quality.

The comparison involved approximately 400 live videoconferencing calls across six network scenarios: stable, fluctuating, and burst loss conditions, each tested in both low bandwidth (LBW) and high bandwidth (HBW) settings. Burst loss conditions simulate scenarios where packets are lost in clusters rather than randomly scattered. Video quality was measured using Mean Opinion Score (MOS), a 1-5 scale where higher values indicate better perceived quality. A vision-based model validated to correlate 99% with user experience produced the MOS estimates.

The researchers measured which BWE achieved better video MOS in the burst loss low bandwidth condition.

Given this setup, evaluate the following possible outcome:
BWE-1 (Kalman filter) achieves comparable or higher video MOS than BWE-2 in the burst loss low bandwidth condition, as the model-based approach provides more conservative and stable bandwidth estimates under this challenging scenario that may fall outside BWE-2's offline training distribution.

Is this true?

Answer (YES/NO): YES